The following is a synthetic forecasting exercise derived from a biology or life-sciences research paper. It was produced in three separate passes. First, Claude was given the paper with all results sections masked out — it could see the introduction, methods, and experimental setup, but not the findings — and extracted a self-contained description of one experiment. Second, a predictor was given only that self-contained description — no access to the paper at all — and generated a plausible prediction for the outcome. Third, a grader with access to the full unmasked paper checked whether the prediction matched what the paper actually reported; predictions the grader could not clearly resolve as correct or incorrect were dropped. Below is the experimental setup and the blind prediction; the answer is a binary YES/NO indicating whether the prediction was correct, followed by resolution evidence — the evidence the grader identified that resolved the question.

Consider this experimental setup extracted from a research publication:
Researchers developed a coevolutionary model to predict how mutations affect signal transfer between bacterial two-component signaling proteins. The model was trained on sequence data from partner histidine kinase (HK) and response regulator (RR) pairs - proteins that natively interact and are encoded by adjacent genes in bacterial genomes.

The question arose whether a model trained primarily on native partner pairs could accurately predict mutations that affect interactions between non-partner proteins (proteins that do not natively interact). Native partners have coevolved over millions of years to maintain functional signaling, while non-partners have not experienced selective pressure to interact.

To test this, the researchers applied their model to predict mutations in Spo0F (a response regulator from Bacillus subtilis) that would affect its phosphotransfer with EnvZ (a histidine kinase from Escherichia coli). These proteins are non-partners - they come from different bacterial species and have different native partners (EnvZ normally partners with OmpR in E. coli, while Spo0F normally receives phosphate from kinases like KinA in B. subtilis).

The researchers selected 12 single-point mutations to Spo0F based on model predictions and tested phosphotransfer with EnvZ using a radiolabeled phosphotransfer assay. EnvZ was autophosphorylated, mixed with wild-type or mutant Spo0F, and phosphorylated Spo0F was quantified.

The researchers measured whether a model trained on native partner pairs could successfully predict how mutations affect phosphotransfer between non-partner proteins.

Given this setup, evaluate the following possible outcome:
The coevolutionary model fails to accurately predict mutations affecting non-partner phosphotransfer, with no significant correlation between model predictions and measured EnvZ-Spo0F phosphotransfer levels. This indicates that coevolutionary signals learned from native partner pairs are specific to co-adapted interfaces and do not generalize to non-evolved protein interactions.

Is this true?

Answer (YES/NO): NO